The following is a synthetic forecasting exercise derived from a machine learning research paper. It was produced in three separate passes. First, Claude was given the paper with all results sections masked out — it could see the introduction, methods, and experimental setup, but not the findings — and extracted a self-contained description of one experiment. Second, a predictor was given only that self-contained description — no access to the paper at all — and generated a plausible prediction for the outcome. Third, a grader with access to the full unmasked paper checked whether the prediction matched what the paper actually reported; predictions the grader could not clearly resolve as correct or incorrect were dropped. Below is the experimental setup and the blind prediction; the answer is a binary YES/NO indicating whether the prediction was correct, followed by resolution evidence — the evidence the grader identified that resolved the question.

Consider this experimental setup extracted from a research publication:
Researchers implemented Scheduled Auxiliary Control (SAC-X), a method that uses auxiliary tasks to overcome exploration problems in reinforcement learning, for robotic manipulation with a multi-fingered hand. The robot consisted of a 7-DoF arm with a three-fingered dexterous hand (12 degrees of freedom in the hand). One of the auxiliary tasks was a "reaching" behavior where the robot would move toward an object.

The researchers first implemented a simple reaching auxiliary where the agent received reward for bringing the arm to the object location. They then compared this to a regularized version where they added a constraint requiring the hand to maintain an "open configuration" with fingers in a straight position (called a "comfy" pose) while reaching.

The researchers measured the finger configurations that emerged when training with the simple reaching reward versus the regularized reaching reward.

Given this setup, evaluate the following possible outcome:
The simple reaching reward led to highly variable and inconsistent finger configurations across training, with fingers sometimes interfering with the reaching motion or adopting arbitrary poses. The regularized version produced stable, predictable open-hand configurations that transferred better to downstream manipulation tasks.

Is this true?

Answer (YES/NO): NO